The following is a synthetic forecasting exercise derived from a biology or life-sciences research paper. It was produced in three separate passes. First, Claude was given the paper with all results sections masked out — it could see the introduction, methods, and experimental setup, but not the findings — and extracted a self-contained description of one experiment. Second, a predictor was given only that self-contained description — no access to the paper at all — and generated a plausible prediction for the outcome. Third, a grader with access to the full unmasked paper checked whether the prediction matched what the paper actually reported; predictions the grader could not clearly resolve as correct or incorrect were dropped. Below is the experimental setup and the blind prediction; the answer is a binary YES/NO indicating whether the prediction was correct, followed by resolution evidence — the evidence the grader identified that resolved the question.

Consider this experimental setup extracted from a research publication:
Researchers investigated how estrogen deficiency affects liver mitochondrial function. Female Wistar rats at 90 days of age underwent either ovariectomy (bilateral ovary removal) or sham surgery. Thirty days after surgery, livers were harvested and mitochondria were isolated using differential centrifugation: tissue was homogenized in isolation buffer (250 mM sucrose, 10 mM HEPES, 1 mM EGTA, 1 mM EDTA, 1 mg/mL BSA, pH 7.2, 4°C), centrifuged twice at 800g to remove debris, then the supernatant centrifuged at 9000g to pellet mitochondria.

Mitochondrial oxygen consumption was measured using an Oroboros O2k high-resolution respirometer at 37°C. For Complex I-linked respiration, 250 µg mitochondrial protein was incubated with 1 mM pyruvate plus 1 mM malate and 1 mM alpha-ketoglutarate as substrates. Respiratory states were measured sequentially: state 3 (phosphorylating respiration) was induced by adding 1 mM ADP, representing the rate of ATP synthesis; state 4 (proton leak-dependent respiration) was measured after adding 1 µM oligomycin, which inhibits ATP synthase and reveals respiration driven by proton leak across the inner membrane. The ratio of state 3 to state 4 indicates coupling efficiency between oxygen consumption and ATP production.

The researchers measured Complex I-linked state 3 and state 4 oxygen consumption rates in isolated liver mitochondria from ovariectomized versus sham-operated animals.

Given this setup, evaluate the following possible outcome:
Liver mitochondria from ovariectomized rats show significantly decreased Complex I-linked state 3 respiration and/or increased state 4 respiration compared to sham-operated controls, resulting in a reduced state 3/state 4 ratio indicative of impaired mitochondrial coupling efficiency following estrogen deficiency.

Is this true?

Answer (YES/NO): NO